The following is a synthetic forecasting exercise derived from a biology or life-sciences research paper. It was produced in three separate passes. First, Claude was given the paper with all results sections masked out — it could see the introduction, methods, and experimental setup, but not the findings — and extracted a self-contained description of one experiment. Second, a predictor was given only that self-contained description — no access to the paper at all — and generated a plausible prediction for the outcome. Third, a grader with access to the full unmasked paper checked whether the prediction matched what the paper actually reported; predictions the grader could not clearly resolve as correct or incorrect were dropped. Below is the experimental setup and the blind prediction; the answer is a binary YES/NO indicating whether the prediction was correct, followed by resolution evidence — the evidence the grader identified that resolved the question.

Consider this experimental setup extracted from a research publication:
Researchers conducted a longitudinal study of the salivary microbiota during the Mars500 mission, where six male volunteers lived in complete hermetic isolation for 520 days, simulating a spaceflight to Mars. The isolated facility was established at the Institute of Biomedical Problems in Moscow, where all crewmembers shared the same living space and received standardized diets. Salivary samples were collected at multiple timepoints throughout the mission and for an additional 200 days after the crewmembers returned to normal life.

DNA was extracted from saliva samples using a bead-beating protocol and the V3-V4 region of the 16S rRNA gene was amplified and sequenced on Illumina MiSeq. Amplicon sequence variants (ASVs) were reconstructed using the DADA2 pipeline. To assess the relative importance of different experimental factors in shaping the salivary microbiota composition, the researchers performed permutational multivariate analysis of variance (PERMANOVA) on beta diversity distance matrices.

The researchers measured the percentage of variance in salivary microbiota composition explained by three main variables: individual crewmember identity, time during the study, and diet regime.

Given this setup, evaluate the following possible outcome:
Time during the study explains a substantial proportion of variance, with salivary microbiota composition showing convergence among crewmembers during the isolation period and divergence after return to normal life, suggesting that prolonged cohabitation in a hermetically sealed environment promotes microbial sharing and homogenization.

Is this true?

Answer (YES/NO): NO